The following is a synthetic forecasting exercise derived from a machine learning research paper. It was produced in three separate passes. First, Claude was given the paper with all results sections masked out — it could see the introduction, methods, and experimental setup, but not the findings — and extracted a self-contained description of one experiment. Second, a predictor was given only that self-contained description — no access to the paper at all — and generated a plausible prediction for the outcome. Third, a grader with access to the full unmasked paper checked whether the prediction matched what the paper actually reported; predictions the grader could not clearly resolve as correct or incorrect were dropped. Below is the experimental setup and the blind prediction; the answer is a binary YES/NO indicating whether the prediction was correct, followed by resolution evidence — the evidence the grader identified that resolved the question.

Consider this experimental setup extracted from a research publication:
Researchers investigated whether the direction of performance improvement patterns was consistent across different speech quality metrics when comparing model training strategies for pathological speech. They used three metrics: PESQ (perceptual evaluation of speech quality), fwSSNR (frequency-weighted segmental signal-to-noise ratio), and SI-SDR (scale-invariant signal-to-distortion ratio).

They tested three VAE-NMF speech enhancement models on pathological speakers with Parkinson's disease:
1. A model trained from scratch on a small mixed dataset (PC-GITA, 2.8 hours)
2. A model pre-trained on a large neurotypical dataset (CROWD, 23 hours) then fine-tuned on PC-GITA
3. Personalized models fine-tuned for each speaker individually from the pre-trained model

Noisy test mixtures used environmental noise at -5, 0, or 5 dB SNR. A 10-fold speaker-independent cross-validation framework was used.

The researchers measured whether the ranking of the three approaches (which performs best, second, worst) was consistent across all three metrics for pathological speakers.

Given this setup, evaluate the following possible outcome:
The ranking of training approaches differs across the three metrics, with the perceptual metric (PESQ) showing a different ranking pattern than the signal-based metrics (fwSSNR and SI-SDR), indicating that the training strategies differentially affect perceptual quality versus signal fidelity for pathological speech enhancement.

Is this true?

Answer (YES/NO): NO